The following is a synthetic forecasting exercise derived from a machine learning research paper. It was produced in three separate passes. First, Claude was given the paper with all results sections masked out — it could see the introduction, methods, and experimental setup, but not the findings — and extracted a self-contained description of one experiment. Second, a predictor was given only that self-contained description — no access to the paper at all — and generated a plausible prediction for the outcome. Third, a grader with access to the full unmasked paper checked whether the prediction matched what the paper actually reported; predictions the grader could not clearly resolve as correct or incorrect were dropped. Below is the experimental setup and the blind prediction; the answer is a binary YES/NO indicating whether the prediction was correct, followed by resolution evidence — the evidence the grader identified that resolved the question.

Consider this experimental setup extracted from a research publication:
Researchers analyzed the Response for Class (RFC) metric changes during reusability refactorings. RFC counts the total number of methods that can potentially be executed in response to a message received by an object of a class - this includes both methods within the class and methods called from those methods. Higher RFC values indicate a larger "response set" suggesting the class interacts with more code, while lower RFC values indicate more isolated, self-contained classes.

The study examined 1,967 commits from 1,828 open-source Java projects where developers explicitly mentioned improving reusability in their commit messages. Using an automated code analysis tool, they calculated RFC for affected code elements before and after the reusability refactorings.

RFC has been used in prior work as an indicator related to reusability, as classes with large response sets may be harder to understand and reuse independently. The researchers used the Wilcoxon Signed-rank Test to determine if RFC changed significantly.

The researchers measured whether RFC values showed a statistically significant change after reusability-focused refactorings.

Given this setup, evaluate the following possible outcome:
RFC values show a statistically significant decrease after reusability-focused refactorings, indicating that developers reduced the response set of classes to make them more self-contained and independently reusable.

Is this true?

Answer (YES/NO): NO